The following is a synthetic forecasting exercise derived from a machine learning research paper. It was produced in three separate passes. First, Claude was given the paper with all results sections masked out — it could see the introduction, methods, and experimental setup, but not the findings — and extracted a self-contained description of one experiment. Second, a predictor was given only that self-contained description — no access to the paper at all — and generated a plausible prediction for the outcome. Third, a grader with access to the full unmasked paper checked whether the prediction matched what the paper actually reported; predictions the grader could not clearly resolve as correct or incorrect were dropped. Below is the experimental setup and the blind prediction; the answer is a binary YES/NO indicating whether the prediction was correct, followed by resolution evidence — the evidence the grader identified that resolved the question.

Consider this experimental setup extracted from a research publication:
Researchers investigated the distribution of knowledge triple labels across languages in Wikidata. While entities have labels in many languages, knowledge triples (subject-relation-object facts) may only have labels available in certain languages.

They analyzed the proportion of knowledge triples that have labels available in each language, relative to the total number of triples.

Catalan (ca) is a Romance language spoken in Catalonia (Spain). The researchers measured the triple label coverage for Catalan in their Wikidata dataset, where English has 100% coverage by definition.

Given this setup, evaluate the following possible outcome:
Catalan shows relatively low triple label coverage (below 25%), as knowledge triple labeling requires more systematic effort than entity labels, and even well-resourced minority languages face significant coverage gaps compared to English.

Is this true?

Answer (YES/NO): NO